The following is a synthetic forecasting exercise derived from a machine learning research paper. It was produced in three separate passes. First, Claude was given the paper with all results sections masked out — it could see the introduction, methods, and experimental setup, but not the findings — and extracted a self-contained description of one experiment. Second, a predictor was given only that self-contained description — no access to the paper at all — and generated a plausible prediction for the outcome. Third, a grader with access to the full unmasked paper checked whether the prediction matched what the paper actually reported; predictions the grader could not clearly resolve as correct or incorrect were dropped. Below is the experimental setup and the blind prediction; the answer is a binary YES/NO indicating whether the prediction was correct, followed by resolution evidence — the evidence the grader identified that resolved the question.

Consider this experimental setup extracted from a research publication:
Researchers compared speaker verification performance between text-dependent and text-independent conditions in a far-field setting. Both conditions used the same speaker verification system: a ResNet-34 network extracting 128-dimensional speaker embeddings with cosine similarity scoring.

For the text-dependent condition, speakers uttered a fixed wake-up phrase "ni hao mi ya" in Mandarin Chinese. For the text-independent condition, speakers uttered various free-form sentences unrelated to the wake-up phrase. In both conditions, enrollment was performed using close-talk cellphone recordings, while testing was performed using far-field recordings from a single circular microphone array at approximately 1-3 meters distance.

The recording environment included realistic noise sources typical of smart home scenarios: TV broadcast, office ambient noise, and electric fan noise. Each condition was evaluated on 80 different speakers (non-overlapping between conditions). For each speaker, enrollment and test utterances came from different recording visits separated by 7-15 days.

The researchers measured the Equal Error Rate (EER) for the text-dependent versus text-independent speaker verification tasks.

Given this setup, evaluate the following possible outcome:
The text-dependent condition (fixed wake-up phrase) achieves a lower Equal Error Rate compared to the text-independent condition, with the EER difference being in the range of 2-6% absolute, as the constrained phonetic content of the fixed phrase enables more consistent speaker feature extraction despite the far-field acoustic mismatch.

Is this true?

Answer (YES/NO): NO